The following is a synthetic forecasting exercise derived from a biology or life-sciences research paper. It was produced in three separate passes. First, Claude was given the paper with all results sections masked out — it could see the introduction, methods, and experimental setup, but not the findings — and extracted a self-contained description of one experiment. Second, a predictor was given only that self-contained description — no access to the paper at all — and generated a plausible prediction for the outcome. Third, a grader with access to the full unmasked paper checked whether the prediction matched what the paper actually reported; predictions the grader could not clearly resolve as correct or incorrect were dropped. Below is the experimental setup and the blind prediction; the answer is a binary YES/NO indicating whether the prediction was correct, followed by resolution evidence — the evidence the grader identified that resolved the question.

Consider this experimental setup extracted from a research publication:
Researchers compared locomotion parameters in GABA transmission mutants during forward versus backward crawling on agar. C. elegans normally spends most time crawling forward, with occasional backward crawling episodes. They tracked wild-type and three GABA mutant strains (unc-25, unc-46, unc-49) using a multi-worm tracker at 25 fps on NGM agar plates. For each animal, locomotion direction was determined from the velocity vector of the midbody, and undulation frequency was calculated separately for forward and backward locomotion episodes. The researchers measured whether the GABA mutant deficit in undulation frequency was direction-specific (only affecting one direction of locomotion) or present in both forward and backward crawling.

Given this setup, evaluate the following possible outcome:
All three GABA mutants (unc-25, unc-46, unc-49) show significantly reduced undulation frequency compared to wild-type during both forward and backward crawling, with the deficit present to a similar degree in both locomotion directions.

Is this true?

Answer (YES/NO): NO